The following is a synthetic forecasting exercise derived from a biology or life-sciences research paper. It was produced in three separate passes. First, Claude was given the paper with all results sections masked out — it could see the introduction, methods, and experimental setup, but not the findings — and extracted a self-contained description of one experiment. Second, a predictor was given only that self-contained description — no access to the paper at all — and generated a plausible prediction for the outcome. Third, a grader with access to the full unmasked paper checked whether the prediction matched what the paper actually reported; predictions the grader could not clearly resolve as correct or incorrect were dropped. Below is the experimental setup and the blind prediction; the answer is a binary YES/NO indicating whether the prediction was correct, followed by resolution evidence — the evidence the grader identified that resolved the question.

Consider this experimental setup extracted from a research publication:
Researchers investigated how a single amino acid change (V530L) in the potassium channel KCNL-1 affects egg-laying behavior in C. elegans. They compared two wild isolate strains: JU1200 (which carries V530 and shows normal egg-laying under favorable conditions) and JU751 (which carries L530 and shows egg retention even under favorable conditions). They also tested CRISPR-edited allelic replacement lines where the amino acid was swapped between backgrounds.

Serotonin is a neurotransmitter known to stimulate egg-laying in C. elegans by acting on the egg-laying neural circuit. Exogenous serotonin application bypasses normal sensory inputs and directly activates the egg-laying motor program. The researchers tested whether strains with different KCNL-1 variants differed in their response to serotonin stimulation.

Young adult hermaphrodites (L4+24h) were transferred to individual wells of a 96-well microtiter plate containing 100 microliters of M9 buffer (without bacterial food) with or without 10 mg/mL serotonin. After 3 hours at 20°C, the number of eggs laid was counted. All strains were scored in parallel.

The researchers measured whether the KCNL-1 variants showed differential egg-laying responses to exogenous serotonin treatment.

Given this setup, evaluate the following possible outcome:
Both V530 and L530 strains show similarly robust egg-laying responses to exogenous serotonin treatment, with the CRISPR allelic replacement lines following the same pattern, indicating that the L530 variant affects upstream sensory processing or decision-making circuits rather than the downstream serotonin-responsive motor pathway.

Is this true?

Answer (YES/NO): NO